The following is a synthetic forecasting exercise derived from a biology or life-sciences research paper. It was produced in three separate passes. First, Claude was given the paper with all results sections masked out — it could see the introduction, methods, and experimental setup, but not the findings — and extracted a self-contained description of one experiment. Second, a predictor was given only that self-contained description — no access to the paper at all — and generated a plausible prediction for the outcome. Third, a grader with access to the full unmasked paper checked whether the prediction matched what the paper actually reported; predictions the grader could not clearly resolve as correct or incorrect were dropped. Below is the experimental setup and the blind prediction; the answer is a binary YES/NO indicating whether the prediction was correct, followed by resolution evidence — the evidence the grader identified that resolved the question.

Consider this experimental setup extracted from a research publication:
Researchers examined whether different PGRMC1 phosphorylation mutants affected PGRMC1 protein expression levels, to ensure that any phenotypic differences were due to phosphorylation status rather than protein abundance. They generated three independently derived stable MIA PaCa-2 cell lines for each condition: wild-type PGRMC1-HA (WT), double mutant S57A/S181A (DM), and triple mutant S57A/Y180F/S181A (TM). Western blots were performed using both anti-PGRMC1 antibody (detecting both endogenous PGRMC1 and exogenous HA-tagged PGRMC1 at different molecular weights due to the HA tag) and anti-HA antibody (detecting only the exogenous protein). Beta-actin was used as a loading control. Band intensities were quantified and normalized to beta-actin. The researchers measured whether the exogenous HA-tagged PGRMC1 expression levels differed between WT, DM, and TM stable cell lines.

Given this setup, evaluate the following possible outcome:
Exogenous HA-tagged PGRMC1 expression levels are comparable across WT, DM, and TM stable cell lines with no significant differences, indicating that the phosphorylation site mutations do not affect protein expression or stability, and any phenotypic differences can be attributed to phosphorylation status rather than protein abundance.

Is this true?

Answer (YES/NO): YES